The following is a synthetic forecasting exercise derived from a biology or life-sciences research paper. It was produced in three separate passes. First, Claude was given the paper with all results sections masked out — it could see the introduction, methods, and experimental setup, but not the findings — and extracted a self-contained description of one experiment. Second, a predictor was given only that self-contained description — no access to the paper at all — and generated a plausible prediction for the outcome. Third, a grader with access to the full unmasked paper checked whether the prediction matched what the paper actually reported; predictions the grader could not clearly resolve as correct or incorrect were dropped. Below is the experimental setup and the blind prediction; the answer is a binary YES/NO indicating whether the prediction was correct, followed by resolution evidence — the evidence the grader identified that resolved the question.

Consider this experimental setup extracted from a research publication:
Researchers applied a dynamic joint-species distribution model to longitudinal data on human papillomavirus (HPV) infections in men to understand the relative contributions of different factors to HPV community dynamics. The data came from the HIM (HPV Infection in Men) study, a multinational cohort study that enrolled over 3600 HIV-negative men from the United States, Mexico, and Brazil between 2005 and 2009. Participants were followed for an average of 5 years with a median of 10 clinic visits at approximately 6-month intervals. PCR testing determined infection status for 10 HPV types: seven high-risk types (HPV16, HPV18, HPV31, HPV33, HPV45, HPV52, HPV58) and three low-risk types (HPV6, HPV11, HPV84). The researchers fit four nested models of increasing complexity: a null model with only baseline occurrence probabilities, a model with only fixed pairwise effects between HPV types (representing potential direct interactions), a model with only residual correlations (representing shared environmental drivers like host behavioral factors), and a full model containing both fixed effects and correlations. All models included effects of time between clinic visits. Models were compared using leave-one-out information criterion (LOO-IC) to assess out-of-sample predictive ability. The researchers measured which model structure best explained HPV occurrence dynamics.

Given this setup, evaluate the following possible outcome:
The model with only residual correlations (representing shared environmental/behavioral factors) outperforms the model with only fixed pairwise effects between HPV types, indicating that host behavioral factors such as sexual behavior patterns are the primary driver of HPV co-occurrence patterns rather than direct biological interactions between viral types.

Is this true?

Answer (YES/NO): YES